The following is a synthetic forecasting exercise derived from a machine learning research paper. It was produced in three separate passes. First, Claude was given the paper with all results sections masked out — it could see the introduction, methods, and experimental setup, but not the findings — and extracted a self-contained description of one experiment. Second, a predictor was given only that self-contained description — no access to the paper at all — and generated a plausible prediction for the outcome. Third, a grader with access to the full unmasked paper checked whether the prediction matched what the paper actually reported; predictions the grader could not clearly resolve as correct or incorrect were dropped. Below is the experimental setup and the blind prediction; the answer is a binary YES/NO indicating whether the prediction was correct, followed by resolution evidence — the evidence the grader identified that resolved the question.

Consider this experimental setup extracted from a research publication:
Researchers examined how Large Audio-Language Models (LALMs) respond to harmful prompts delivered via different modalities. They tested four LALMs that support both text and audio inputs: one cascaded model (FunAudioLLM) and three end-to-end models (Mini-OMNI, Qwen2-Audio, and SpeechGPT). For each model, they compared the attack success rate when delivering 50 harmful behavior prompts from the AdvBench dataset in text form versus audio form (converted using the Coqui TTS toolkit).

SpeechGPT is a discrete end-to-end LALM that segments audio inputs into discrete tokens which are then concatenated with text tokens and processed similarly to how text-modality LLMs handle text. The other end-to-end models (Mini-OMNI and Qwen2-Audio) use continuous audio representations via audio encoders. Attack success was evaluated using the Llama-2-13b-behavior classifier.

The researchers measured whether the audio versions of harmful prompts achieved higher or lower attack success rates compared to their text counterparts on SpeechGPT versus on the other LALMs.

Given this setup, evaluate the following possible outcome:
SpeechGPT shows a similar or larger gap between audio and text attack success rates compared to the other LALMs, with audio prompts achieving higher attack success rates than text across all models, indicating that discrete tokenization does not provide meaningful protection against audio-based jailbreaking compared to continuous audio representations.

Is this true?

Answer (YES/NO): NO